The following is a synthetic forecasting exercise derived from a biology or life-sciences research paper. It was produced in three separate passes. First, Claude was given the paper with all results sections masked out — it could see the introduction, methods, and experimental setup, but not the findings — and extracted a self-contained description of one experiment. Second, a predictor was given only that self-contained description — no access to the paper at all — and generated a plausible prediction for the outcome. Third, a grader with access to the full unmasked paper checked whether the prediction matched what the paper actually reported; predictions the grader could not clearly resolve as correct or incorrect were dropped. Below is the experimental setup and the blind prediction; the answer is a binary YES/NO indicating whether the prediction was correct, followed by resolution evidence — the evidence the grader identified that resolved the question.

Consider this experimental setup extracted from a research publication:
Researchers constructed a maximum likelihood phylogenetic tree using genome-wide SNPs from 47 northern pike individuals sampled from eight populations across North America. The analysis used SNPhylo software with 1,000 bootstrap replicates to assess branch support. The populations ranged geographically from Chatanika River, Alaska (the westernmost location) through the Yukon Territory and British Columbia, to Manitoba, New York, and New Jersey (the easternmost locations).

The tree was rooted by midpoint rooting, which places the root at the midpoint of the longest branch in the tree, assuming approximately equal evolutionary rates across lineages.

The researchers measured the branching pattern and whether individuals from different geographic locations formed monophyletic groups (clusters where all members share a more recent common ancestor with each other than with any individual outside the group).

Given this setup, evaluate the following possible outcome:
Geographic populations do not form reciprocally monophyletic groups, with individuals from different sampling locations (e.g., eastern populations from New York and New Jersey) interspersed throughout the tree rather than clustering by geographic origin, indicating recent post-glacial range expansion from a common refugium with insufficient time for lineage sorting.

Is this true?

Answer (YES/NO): NO